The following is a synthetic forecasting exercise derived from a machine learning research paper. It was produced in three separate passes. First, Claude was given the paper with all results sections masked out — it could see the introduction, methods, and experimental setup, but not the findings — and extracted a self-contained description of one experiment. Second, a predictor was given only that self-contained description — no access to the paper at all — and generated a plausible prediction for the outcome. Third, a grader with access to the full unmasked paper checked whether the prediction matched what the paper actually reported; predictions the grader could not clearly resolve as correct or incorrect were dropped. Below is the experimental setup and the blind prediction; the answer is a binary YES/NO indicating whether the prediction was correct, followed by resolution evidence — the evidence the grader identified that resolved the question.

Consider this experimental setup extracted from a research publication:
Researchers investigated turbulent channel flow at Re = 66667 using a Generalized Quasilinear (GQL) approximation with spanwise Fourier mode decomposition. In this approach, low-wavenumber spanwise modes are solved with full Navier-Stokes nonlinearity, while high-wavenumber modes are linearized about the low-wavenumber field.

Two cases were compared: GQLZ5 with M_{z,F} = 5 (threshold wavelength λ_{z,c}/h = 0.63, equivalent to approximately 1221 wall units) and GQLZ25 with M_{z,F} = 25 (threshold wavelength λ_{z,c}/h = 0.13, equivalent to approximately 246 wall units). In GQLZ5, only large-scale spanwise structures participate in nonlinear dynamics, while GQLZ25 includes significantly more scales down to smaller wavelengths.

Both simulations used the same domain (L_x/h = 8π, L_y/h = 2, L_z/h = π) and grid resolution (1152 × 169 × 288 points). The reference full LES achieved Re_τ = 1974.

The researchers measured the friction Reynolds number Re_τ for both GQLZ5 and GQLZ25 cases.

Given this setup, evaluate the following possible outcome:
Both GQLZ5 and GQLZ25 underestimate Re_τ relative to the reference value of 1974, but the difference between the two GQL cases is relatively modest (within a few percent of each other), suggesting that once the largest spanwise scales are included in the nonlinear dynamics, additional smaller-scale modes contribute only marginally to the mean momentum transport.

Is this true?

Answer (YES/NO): YES